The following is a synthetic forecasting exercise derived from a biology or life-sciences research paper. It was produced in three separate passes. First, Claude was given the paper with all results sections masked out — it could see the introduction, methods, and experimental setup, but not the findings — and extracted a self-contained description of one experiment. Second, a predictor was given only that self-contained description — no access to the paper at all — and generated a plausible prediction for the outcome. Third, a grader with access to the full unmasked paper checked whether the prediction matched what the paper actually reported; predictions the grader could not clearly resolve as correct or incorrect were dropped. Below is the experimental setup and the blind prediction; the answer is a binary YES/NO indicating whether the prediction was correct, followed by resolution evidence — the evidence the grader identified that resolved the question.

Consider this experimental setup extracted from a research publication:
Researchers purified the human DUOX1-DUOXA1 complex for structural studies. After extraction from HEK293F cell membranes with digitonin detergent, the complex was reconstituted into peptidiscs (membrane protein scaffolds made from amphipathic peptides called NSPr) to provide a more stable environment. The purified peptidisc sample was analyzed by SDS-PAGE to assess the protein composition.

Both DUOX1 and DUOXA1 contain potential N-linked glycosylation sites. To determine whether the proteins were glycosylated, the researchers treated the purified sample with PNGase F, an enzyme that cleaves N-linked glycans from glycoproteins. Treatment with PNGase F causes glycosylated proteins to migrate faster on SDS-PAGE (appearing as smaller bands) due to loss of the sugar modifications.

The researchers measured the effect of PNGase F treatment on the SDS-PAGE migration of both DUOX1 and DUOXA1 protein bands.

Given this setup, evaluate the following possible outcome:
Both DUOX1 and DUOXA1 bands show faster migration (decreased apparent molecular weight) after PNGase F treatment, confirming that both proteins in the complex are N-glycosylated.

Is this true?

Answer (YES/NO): YES